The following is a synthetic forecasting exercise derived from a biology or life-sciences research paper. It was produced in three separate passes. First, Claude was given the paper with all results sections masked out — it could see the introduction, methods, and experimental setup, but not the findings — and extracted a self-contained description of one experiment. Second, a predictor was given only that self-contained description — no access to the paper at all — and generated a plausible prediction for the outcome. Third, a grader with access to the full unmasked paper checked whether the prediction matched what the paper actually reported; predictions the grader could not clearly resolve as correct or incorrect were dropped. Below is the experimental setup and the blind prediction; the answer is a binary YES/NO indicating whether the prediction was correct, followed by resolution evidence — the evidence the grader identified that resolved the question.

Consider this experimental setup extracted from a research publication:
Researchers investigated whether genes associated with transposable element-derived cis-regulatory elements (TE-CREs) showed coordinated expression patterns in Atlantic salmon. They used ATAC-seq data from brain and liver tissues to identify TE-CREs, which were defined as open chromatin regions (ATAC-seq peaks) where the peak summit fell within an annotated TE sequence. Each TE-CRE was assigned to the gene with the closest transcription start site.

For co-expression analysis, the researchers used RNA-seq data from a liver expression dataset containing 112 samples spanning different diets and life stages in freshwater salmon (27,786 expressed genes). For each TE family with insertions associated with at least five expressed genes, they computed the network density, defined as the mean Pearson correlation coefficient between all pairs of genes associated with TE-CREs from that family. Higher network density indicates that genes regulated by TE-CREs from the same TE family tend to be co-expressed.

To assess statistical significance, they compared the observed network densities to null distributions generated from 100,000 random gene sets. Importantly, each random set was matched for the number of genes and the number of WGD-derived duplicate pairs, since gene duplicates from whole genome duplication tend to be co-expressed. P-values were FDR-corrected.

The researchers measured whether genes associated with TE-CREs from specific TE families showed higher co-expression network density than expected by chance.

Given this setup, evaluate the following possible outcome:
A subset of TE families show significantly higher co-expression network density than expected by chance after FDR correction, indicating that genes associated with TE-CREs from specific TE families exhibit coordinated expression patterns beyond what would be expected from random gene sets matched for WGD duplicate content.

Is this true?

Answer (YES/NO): YES